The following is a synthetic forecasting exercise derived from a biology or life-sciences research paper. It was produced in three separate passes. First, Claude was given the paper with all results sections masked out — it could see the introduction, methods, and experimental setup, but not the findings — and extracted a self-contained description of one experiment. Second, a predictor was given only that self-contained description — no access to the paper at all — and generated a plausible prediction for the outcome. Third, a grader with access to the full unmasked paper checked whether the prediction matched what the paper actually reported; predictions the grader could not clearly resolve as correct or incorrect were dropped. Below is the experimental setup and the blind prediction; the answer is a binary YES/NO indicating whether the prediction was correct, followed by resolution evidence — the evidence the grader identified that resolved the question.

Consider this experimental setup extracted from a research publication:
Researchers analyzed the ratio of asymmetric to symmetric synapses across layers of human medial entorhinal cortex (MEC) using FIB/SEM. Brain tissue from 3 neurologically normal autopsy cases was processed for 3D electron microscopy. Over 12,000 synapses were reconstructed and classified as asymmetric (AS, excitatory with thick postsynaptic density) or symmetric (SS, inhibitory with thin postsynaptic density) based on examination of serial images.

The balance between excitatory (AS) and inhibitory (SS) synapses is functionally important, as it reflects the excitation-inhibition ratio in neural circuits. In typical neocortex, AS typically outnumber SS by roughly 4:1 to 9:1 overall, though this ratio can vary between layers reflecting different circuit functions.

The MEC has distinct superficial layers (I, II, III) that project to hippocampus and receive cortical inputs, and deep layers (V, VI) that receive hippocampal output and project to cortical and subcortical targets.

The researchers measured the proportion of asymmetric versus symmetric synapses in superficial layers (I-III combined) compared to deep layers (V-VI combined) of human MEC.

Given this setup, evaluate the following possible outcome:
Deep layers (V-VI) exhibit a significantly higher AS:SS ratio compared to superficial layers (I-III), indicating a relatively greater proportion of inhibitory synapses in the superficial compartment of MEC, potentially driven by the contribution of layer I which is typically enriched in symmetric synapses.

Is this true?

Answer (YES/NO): NO